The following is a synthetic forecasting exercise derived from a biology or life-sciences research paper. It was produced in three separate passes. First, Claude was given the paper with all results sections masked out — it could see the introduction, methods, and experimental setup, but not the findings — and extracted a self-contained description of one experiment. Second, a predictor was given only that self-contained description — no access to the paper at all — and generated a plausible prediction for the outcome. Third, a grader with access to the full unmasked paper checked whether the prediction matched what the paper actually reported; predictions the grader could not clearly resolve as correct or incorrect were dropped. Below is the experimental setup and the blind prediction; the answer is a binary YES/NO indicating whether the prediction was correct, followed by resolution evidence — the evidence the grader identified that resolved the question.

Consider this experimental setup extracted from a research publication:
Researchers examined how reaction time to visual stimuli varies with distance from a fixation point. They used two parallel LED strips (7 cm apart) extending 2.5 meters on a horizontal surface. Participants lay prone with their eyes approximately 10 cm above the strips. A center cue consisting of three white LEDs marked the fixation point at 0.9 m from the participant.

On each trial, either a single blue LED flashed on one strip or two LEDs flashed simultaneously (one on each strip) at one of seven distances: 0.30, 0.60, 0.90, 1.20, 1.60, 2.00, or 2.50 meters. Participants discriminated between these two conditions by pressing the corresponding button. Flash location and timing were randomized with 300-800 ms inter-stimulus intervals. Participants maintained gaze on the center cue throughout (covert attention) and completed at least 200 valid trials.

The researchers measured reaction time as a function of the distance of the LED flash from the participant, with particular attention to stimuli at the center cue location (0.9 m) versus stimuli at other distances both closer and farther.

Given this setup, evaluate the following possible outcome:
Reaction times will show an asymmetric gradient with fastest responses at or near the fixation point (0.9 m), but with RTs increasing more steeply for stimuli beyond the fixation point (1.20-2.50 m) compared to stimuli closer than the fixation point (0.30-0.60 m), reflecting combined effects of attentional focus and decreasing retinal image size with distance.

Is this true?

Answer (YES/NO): YES